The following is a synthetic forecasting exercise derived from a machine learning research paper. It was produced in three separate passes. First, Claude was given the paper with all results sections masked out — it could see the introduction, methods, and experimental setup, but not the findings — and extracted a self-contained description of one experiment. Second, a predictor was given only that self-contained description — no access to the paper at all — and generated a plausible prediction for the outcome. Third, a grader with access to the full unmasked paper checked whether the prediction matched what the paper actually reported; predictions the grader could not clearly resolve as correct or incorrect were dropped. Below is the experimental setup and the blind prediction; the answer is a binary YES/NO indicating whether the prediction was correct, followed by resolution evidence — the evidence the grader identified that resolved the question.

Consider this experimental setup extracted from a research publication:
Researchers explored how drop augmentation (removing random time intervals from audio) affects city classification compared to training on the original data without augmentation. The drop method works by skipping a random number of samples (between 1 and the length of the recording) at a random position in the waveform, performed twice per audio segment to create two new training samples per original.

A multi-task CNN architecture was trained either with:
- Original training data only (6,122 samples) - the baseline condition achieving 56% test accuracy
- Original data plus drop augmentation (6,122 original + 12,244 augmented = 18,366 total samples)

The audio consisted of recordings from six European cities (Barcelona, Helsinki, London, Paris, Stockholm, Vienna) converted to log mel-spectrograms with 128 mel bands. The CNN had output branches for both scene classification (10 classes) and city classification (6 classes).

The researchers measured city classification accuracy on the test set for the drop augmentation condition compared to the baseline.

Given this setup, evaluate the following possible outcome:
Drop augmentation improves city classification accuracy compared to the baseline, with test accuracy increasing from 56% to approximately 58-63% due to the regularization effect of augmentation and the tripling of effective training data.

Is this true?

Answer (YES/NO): NO